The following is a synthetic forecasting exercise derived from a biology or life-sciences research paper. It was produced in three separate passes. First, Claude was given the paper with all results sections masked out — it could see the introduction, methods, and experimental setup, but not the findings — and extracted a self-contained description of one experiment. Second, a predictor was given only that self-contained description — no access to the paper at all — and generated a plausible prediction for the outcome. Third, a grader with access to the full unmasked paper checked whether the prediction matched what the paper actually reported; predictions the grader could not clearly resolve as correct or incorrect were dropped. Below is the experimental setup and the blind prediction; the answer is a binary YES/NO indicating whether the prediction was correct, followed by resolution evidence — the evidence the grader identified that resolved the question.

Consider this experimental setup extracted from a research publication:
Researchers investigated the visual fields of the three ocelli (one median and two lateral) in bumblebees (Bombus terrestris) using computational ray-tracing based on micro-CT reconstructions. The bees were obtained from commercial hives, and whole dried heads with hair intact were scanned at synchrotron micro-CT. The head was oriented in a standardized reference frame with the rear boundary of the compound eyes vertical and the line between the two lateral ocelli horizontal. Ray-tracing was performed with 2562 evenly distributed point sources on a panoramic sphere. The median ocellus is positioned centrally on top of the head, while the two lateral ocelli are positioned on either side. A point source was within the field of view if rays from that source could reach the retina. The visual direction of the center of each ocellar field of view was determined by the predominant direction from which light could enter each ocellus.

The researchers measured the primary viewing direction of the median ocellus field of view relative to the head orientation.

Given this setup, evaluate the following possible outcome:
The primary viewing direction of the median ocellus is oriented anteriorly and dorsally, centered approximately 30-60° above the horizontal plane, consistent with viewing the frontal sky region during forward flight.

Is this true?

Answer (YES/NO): NO